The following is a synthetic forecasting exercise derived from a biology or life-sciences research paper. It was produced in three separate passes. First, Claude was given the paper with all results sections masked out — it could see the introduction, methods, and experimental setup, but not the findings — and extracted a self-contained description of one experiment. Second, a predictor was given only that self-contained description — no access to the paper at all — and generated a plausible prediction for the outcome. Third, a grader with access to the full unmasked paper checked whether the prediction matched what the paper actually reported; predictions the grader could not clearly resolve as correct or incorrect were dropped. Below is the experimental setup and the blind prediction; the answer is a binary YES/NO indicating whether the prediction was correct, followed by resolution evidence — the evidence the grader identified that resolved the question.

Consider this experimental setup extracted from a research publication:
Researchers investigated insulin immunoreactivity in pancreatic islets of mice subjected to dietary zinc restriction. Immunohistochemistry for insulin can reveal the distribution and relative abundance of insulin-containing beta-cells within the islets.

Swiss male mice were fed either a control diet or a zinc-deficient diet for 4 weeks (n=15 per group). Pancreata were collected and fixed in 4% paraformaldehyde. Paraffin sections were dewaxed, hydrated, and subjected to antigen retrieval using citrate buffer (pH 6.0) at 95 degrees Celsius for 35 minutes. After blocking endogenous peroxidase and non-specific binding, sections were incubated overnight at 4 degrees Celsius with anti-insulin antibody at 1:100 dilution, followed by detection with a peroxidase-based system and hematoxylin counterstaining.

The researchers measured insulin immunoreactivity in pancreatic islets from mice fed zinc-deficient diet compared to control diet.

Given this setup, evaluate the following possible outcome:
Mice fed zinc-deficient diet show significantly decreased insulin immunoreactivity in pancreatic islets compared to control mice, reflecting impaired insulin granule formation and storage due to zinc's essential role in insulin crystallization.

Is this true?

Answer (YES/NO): NO